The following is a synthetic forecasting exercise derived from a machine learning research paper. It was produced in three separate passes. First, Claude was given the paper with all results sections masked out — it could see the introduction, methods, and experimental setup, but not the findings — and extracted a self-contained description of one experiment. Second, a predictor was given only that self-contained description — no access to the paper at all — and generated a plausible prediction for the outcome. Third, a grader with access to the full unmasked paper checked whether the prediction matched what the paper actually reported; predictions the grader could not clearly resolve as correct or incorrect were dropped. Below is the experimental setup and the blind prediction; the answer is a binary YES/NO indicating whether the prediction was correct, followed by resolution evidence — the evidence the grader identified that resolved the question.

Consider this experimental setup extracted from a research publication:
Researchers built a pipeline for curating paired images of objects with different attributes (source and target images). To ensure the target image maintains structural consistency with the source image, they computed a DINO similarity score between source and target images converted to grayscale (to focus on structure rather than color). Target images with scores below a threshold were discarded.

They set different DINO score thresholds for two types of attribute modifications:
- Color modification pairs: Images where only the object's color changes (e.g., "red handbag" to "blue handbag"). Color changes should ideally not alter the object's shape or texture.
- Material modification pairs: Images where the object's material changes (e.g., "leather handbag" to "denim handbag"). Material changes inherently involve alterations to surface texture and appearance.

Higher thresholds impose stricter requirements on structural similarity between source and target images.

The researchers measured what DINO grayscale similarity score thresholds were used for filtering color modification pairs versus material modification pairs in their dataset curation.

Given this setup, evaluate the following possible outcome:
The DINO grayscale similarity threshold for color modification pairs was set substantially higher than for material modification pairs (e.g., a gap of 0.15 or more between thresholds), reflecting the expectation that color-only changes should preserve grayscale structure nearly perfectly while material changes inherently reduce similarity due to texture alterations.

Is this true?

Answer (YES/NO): NO